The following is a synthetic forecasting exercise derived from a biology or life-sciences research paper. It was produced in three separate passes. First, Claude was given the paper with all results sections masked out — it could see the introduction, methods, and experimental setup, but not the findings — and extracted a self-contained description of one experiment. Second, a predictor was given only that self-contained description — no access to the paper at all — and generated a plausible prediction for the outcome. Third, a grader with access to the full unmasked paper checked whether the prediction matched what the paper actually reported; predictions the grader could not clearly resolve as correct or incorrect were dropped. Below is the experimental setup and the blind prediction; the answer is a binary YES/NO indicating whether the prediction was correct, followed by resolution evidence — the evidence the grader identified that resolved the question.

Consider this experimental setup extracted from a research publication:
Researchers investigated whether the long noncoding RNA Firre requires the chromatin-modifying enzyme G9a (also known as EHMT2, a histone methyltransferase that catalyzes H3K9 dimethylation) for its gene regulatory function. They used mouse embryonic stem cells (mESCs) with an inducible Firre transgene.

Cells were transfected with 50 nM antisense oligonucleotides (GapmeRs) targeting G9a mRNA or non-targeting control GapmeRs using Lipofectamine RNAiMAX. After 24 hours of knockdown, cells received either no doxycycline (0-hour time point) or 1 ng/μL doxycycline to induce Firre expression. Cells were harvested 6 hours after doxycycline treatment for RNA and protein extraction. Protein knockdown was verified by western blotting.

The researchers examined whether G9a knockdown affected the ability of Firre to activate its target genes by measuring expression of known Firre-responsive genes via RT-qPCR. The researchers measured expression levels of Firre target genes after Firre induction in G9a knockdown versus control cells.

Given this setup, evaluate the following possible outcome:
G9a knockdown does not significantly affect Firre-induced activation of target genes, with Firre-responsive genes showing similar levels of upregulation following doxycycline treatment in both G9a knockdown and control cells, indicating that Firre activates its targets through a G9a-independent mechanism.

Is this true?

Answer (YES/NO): YES